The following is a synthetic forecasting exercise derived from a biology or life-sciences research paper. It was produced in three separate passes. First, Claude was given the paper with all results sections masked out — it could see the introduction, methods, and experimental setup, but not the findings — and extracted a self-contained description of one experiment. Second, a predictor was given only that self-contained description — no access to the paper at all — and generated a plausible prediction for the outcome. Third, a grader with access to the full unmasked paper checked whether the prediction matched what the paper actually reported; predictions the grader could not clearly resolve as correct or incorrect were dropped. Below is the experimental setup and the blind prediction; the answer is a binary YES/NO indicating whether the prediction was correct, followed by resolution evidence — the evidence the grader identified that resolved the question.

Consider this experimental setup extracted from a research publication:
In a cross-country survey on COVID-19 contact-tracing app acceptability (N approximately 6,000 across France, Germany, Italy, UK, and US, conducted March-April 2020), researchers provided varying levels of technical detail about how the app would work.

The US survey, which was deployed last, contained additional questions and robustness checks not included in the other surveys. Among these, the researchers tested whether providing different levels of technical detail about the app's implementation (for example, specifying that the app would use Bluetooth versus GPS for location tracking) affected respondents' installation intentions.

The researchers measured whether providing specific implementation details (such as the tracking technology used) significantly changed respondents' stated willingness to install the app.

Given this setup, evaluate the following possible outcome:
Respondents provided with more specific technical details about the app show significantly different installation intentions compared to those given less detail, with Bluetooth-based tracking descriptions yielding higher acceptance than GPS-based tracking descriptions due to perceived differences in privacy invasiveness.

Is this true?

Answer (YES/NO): NO